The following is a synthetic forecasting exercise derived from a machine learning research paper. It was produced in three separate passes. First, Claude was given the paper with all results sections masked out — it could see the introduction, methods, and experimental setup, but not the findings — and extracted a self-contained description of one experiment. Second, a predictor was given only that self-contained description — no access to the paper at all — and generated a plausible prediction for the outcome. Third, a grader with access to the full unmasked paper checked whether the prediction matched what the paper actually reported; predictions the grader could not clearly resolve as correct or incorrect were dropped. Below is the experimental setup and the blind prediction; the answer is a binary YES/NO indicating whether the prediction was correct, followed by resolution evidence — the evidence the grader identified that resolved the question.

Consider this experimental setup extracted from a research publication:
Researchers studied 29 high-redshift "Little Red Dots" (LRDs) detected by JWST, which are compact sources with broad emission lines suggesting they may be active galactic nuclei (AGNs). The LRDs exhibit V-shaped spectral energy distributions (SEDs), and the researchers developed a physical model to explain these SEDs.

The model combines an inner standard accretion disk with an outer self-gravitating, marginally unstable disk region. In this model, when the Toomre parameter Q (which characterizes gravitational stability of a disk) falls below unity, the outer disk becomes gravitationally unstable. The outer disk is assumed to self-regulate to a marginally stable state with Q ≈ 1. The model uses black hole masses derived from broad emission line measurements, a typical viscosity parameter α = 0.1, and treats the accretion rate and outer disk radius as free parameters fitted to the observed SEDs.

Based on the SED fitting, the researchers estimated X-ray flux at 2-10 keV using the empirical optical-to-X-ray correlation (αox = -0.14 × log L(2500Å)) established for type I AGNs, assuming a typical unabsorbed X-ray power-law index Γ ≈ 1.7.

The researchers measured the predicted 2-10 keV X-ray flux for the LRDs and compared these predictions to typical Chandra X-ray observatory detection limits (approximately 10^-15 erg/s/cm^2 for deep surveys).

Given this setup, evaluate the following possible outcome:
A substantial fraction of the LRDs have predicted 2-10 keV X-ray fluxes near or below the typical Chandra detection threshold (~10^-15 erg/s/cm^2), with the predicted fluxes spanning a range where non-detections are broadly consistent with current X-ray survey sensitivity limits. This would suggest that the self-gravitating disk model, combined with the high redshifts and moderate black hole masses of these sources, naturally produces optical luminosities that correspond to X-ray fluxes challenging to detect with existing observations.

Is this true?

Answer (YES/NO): YES